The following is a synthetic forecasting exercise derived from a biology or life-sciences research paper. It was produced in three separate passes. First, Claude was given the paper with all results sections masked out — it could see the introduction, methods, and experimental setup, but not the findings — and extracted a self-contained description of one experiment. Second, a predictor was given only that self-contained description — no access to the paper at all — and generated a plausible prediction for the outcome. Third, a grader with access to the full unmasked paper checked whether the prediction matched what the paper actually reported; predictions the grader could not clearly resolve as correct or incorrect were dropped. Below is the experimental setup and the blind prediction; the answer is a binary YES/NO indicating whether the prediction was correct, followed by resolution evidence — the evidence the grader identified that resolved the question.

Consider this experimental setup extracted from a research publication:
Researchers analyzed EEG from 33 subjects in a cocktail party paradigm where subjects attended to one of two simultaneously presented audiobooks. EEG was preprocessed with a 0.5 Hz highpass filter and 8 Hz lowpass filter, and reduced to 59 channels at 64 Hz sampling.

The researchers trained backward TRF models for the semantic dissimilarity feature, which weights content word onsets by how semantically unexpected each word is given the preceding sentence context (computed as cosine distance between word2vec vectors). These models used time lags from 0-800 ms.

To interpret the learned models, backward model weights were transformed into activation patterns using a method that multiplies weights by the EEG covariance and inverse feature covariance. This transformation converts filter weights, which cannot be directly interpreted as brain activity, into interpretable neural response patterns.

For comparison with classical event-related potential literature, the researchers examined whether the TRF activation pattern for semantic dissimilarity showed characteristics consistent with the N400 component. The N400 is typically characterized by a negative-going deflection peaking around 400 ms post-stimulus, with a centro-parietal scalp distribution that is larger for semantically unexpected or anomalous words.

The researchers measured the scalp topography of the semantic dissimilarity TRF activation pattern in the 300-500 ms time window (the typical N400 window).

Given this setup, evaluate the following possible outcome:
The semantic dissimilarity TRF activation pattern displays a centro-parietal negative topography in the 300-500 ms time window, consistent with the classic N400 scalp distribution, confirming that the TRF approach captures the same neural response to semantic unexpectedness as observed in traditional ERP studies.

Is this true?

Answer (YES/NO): NO